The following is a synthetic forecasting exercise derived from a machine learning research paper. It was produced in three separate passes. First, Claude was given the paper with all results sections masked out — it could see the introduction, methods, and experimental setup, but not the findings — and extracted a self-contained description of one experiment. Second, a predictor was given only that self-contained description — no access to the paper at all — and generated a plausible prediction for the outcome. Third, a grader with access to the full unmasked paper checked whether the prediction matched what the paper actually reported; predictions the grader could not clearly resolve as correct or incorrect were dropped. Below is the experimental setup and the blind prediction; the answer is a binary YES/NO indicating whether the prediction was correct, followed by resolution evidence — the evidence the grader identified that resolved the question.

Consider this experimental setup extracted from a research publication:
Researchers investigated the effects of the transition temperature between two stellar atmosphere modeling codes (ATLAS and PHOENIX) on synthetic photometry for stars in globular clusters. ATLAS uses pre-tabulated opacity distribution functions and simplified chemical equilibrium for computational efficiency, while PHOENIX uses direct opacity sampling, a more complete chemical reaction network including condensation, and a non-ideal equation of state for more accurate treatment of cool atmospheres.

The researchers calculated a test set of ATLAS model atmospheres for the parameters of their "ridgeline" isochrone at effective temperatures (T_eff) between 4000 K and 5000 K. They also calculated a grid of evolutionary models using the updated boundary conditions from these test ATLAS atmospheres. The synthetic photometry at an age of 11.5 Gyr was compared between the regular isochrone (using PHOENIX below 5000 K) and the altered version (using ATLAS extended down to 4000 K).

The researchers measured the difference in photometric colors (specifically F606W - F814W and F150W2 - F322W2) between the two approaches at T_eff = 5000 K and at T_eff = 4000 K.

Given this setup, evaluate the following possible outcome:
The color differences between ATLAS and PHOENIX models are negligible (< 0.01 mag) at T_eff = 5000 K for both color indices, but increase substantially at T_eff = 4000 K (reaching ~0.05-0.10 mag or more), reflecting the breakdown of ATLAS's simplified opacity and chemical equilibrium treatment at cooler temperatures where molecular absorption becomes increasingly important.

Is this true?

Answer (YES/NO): NO